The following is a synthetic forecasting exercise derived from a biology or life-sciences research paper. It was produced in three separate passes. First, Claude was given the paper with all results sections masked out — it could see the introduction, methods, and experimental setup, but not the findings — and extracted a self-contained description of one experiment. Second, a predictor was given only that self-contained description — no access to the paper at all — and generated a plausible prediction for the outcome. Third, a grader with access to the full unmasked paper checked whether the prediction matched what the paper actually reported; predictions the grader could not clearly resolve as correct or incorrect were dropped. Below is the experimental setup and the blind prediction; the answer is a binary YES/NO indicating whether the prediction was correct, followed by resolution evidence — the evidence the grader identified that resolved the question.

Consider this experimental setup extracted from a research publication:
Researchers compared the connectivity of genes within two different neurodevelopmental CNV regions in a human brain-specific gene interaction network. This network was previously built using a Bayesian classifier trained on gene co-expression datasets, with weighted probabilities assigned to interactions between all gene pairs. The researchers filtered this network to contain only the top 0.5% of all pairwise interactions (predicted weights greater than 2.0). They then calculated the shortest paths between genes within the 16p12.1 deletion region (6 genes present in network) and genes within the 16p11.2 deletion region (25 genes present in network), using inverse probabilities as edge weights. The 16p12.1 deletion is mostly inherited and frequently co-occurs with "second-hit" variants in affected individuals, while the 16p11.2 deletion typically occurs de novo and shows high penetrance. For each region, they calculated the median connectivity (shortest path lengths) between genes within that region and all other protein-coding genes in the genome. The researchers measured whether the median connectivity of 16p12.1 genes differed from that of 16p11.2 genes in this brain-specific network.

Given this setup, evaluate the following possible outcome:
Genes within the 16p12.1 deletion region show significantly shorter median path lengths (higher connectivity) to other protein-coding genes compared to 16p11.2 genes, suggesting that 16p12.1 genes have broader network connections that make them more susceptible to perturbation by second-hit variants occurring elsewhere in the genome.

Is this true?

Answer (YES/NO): NO